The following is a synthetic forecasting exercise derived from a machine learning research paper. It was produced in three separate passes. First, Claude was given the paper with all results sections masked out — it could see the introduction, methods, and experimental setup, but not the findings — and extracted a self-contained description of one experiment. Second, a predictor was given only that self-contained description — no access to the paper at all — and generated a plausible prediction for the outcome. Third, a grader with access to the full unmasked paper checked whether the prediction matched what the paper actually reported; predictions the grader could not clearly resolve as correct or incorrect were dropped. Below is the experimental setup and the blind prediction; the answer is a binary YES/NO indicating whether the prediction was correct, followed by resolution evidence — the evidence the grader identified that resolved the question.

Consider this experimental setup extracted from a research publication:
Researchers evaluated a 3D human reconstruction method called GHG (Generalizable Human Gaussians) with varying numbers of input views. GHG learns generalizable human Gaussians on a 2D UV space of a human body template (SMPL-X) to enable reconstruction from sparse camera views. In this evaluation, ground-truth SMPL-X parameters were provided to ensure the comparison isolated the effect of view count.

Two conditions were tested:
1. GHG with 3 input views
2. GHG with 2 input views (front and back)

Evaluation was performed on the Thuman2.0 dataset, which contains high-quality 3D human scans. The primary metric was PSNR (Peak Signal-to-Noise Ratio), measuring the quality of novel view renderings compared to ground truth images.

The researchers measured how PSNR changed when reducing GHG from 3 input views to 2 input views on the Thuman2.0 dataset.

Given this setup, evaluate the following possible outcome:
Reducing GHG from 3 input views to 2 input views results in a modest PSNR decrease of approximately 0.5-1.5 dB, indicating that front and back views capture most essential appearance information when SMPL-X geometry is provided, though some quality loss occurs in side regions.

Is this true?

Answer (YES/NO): NO